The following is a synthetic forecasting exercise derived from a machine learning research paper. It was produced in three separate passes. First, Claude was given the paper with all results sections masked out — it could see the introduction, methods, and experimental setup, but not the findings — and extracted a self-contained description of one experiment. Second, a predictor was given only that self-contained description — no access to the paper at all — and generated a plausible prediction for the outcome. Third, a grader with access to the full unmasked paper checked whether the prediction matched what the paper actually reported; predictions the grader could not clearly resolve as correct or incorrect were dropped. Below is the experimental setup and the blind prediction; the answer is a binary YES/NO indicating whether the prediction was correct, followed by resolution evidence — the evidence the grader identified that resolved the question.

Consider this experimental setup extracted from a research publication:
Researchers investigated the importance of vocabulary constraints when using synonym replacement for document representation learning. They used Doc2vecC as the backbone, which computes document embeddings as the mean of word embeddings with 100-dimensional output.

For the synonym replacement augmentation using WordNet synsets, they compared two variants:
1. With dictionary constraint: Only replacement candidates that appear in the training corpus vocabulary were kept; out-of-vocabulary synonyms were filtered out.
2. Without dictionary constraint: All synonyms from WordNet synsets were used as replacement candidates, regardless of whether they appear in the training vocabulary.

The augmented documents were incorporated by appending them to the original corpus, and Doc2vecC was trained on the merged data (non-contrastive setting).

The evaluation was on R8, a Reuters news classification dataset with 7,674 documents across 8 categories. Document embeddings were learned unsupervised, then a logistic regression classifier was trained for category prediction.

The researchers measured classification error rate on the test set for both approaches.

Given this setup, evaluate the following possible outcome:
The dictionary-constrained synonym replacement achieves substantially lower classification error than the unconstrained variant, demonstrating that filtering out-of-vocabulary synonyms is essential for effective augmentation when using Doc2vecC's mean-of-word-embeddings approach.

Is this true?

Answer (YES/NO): YES